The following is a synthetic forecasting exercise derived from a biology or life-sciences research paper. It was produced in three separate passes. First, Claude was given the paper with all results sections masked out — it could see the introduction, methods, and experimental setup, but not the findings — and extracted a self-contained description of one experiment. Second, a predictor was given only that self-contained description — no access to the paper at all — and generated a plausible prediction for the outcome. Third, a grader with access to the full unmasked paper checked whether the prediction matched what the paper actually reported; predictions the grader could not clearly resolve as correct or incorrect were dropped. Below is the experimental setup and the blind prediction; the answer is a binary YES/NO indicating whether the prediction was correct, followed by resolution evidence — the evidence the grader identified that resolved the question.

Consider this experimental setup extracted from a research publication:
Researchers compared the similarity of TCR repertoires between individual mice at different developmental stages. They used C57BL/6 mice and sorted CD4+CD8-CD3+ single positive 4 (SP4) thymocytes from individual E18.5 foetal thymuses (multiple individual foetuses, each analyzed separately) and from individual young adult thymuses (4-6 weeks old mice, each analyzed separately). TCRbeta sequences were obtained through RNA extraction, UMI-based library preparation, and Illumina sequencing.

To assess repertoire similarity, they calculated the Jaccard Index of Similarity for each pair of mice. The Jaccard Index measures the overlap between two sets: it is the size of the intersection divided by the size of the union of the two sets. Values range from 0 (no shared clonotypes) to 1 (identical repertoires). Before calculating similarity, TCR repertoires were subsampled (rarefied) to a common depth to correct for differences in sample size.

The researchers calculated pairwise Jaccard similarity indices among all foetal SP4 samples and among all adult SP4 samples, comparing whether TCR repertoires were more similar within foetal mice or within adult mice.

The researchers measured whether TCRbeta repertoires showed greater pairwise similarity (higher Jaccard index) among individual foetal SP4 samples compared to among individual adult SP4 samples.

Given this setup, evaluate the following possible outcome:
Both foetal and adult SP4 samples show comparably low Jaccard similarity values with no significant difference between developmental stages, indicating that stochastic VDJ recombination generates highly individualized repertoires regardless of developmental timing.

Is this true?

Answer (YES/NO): NO